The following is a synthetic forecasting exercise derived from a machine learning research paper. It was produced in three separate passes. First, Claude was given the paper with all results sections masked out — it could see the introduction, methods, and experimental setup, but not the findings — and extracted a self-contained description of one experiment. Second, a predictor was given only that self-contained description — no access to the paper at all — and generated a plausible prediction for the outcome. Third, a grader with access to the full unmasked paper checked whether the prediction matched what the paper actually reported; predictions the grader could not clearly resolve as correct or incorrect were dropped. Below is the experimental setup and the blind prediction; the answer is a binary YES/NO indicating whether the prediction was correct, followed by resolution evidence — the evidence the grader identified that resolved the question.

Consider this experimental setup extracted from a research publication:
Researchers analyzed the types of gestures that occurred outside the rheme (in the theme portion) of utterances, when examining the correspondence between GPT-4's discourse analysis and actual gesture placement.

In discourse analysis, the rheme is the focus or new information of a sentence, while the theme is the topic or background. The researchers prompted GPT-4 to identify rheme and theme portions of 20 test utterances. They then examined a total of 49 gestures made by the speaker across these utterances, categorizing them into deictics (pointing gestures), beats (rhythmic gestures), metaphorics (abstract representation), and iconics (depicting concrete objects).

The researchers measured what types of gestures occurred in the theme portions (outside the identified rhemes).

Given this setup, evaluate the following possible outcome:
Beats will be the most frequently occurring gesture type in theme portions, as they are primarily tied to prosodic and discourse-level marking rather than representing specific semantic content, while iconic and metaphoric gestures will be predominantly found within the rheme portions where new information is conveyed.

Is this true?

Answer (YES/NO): NO